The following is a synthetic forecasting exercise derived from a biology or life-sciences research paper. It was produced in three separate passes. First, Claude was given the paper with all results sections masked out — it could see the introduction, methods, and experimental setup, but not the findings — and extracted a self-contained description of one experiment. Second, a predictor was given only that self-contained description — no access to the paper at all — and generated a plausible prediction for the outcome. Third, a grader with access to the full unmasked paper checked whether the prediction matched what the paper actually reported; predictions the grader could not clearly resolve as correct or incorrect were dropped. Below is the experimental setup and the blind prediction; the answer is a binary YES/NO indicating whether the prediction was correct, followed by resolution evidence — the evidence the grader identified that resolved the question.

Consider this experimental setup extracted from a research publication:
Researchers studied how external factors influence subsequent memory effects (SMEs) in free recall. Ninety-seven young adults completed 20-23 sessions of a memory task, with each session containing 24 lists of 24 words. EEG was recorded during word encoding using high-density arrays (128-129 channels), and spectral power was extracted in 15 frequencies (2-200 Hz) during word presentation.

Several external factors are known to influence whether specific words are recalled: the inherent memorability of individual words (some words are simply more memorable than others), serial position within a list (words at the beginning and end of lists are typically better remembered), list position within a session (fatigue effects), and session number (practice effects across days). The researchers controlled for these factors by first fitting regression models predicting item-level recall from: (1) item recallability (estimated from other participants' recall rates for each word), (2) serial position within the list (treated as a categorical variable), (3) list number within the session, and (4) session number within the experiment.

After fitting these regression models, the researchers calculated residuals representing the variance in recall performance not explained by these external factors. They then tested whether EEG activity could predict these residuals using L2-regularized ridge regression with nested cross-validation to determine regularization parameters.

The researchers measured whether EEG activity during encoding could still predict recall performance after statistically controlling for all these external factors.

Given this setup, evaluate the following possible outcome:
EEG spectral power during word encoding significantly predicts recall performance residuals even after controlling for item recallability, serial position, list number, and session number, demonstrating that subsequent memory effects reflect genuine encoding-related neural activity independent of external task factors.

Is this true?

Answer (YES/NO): YES